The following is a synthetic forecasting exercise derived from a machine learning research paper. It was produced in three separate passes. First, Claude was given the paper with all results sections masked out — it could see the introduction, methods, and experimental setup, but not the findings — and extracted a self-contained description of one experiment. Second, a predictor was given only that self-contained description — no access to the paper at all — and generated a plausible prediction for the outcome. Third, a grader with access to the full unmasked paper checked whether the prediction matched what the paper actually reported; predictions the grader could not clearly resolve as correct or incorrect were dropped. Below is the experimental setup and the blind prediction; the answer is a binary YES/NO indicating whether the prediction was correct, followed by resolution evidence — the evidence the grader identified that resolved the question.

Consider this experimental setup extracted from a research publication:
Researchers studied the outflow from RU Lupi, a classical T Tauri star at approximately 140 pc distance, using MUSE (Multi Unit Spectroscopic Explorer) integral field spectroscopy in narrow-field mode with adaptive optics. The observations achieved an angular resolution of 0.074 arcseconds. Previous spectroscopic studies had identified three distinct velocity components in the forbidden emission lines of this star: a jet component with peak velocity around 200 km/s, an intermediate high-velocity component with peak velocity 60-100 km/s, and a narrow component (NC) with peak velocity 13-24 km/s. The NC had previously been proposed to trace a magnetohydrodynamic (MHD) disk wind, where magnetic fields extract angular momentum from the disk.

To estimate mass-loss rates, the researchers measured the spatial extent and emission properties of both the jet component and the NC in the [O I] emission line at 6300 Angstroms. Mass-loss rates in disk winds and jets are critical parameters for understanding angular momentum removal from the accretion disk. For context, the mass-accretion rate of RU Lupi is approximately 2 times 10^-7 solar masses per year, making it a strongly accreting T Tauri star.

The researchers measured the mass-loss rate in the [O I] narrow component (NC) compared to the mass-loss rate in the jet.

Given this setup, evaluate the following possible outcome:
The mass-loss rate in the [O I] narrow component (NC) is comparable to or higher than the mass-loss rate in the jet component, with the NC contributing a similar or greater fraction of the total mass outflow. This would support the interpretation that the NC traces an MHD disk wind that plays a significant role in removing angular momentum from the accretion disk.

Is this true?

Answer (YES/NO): NO